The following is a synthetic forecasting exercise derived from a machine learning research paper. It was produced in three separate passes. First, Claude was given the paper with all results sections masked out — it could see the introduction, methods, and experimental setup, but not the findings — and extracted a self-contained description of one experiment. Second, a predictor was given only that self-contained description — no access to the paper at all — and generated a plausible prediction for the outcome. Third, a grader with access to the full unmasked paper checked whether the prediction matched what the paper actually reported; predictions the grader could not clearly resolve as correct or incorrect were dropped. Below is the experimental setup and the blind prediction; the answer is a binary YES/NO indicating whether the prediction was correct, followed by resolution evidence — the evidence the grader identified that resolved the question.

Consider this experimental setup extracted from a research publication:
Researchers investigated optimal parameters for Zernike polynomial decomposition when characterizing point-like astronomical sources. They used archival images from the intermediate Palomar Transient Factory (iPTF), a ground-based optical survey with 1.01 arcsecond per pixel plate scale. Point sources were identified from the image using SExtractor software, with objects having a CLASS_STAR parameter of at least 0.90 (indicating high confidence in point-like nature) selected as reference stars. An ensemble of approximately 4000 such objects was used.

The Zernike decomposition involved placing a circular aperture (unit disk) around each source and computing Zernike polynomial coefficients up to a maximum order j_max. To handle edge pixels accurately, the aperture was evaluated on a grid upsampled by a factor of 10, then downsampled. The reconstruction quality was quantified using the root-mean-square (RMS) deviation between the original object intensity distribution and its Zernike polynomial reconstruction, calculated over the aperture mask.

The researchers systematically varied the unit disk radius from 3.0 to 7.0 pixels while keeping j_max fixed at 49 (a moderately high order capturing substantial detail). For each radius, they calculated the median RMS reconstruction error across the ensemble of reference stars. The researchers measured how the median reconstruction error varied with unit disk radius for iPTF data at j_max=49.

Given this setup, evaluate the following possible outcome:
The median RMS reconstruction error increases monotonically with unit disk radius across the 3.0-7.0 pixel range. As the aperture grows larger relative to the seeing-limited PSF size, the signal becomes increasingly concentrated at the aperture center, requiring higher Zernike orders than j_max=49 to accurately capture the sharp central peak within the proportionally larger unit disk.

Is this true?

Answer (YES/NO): NO